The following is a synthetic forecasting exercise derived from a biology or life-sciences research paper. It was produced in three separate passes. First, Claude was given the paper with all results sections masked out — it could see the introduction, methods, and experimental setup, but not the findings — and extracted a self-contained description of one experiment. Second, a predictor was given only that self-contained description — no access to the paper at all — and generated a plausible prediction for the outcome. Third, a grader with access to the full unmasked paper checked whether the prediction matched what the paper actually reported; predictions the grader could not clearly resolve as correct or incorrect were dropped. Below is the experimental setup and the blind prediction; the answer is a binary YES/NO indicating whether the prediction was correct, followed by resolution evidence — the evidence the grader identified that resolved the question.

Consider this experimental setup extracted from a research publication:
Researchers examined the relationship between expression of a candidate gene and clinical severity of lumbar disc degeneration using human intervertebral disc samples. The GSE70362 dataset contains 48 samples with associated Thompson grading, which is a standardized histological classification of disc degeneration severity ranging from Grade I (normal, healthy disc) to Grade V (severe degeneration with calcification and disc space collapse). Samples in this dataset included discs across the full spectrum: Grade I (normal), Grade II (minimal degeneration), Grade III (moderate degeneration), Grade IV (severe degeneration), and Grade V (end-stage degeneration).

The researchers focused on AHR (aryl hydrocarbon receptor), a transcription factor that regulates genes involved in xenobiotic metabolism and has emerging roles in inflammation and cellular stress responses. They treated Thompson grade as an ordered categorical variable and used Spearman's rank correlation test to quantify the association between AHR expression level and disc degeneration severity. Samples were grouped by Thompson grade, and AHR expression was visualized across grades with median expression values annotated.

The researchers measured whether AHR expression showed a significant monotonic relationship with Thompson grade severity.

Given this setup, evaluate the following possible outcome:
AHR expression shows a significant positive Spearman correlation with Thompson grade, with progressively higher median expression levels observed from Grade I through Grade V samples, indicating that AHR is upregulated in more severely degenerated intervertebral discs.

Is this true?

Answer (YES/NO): NO